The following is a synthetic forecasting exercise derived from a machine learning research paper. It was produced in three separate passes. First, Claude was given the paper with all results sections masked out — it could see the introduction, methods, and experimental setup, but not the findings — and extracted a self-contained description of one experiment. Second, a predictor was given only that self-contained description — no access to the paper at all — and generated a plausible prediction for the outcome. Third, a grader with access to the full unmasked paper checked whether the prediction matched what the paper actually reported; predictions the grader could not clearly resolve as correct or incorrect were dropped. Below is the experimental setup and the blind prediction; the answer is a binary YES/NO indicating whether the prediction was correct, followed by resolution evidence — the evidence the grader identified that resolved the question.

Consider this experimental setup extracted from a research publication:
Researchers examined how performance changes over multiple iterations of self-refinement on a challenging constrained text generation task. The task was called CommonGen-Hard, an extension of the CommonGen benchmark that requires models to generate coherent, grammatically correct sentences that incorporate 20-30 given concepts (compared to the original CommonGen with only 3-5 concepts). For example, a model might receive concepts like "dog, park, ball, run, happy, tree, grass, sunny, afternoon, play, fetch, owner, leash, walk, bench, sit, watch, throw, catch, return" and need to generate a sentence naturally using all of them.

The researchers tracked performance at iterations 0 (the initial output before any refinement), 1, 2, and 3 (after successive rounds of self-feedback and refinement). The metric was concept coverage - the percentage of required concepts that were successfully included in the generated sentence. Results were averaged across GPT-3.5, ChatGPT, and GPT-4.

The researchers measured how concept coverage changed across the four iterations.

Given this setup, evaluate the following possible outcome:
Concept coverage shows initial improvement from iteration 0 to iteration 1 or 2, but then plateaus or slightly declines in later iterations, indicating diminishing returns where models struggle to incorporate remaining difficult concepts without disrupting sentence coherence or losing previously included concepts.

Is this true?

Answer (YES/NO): NO